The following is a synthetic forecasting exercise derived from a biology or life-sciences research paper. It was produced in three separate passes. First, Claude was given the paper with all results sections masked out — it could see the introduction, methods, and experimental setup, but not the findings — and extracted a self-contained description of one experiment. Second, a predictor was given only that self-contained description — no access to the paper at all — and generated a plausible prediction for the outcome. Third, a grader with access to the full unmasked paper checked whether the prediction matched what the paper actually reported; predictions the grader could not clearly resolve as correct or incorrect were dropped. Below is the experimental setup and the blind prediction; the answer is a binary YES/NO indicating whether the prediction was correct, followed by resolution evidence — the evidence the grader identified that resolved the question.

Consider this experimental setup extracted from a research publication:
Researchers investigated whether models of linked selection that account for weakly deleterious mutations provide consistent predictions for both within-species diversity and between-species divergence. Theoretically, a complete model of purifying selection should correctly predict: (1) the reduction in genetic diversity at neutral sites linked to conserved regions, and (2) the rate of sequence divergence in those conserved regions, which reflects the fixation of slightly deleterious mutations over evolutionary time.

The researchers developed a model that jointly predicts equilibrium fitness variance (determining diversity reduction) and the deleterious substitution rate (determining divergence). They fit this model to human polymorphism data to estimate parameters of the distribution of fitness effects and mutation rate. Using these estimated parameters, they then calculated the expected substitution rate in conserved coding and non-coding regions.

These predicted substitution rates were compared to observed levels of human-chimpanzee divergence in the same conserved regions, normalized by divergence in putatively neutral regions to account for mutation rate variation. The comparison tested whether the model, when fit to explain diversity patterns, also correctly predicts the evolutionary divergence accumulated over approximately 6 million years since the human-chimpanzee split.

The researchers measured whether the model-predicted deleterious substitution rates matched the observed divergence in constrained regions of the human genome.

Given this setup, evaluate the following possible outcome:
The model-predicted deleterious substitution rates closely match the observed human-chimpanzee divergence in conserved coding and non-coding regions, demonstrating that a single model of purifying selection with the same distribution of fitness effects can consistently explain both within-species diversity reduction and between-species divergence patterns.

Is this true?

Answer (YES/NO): NO